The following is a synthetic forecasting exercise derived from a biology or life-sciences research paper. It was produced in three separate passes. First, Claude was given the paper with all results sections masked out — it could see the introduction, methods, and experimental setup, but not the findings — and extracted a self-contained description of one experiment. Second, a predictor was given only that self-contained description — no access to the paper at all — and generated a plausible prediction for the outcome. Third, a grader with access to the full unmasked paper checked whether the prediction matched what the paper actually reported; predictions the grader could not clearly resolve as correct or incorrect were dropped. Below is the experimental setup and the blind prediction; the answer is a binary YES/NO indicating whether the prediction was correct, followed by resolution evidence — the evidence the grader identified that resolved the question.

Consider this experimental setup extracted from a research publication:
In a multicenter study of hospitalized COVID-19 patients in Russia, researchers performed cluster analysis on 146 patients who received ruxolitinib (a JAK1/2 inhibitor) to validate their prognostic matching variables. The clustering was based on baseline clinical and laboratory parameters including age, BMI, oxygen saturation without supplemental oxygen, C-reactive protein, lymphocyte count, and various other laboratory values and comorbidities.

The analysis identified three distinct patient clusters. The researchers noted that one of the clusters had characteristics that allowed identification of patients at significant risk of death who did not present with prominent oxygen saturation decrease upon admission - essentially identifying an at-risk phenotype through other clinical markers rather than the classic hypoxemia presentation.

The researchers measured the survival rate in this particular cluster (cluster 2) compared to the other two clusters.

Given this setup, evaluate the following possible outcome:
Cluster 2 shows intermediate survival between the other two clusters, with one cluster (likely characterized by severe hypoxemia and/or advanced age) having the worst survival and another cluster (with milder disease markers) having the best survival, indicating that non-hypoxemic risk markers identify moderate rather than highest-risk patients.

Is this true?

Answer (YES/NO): NO